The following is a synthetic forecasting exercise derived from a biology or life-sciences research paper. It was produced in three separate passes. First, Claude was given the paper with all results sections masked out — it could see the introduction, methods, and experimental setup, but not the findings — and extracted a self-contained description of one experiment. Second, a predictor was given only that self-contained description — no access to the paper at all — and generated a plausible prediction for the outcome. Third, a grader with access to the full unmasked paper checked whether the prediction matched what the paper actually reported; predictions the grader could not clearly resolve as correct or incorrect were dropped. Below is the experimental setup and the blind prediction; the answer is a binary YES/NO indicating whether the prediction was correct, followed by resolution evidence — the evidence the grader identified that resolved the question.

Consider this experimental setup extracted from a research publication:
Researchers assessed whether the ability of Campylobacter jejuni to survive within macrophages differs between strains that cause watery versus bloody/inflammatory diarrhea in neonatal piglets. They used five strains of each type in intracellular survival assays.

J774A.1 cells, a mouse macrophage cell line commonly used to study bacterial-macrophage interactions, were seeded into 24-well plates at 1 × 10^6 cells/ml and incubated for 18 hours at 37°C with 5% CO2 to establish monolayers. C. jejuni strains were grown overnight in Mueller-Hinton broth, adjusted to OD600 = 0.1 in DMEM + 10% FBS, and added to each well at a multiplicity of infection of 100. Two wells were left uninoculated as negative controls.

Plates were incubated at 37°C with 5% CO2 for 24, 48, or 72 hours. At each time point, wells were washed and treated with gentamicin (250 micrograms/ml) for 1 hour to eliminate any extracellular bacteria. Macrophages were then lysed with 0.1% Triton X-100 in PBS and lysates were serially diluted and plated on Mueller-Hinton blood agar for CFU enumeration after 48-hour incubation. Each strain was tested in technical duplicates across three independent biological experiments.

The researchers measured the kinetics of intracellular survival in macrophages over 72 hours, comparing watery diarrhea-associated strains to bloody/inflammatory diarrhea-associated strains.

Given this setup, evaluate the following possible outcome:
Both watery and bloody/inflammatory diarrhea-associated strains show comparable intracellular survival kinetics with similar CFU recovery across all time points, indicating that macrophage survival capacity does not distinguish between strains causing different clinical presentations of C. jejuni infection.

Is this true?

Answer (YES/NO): NO